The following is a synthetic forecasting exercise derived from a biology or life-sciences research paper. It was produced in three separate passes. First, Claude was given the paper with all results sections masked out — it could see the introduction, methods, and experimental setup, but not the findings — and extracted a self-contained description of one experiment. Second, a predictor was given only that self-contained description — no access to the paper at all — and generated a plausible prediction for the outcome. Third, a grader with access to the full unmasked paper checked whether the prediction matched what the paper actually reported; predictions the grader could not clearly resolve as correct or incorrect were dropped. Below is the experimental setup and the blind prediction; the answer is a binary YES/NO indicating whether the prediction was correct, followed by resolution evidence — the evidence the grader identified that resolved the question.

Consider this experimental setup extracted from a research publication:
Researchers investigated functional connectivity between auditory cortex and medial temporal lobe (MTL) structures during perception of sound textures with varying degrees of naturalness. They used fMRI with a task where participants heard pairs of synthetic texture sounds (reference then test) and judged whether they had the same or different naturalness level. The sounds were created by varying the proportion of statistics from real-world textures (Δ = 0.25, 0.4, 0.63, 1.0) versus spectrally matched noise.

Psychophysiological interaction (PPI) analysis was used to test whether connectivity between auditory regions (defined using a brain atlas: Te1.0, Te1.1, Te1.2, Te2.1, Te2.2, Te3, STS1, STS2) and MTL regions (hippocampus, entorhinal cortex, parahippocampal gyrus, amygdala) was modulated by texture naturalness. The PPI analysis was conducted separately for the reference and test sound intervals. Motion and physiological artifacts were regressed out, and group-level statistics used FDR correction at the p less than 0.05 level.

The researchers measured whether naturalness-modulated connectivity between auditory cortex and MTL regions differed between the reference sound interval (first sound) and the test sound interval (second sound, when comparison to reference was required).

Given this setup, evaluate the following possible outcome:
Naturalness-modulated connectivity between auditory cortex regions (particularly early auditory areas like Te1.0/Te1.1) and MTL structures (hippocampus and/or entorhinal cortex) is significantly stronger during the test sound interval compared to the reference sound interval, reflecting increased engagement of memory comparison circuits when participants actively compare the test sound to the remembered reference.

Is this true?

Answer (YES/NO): NO